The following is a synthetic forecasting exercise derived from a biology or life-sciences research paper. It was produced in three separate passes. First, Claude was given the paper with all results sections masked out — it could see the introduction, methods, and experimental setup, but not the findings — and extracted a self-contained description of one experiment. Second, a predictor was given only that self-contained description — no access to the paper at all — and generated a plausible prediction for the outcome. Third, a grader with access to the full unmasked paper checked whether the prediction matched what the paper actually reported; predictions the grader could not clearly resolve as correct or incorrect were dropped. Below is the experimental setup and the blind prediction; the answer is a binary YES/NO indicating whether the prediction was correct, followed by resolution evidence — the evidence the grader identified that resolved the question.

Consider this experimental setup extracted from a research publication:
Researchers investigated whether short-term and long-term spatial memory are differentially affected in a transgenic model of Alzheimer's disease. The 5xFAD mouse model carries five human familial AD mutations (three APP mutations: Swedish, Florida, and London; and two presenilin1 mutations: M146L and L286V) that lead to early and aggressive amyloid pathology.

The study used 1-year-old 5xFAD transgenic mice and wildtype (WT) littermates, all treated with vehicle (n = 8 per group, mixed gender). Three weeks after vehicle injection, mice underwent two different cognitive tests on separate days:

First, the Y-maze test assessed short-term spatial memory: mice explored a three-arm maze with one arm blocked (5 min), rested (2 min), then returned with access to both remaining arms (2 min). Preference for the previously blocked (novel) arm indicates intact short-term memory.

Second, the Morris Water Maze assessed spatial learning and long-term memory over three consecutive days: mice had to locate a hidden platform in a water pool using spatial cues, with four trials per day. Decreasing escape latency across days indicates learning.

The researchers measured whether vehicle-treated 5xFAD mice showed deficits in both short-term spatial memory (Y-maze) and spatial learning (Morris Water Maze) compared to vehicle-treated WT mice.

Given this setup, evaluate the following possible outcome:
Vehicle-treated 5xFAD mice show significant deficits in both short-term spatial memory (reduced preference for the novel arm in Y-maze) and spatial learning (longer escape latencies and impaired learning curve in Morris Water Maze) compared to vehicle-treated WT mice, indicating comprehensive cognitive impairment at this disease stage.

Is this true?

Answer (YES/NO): YES